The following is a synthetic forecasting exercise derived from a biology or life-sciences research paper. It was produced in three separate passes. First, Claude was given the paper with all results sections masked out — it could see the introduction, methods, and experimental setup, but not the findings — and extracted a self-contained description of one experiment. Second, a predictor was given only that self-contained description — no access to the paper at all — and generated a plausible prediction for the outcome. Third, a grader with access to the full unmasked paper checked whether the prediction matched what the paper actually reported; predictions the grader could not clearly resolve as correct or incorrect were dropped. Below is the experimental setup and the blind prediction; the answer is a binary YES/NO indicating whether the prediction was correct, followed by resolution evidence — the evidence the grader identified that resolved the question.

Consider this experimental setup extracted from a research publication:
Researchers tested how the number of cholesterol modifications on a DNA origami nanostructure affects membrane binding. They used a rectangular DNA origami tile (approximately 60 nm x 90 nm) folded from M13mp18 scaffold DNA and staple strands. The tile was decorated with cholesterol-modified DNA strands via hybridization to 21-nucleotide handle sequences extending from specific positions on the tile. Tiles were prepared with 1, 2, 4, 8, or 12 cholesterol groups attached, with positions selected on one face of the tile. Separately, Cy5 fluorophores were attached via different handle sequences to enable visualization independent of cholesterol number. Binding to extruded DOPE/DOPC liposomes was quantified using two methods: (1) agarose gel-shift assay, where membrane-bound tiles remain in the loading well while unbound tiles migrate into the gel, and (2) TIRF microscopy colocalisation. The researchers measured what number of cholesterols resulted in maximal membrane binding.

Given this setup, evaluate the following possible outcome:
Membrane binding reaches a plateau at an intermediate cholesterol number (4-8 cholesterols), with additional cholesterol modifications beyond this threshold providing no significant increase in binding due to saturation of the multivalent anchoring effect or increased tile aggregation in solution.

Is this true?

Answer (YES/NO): NO